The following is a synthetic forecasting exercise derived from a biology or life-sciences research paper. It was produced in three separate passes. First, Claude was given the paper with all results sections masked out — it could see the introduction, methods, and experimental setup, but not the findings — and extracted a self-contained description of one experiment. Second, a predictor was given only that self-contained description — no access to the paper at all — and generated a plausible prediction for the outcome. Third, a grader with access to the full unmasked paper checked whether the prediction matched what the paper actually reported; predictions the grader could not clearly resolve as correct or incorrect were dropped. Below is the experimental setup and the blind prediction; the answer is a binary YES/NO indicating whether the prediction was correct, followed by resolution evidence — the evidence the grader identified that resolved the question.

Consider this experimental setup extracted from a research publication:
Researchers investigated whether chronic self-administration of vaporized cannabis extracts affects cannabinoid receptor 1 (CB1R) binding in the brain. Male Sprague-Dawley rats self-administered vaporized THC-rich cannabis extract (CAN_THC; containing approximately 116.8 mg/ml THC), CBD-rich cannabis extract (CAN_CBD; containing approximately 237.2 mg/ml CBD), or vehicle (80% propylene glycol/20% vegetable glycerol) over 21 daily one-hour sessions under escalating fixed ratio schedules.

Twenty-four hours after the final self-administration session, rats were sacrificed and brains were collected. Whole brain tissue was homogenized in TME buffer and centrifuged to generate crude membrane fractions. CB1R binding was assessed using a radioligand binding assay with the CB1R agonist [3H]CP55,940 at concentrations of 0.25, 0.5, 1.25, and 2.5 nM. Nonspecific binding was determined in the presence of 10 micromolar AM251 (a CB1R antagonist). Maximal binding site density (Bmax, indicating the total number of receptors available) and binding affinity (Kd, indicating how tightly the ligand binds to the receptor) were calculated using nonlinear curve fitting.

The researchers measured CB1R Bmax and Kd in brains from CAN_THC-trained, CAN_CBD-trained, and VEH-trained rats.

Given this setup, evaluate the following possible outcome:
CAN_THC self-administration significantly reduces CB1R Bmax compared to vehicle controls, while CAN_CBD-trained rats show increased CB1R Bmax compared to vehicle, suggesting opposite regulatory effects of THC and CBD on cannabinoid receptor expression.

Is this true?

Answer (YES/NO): NO